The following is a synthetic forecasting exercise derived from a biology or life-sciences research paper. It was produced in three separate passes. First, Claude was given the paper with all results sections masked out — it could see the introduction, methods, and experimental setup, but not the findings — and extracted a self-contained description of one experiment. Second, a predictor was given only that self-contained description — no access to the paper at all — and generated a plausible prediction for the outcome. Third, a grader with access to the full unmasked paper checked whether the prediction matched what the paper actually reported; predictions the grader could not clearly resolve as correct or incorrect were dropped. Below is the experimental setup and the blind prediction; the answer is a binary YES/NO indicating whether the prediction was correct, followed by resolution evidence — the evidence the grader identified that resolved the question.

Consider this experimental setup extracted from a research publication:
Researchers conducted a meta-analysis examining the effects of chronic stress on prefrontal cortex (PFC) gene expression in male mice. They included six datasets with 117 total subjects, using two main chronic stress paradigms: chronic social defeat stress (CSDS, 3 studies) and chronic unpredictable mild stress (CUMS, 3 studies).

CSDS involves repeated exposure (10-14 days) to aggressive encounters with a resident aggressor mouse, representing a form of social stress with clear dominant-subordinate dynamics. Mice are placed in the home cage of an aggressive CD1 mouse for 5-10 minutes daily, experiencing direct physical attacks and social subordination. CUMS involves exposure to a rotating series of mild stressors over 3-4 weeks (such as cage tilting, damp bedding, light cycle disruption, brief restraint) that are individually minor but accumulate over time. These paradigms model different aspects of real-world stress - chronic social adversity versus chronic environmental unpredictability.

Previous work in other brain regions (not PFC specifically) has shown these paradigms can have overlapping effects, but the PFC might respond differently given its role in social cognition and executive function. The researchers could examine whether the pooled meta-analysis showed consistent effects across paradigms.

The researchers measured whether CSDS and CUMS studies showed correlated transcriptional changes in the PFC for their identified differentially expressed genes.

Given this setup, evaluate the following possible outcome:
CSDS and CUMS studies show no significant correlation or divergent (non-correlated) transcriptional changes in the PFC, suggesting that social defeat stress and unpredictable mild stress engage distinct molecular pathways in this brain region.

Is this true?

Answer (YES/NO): NO